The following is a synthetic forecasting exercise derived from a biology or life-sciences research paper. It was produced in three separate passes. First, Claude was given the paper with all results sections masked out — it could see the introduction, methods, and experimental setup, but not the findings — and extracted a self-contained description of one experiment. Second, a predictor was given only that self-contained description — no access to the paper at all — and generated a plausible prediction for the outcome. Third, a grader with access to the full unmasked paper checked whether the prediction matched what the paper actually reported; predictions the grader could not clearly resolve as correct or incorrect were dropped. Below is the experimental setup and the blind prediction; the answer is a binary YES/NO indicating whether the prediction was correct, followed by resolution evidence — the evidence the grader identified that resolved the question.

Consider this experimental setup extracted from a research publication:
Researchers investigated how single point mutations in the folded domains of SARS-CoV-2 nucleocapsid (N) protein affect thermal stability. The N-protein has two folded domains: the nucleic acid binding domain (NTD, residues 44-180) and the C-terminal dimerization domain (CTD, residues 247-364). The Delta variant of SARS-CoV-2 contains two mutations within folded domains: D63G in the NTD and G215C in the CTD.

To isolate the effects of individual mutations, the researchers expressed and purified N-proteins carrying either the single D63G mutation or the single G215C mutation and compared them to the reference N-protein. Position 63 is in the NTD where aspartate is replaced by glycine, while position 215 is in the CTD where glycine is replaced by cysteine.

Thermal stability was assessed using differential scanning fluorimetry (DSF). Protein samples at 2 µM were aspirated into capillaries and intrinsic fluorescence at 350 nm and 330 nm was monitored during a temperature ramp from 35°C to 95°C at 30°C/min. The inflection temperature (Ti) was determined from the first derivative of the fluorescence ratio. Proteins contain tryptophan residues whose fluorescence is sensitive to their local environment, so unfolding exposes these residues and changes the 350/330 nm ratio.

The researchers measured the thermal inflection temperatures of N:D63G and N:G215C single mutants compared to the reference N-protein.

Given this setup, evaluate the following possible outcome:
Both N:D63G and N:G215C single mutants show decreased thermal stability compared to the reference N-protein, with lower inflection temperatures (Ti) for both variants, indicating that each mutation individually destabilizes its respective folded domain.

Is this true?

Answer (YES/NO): YES